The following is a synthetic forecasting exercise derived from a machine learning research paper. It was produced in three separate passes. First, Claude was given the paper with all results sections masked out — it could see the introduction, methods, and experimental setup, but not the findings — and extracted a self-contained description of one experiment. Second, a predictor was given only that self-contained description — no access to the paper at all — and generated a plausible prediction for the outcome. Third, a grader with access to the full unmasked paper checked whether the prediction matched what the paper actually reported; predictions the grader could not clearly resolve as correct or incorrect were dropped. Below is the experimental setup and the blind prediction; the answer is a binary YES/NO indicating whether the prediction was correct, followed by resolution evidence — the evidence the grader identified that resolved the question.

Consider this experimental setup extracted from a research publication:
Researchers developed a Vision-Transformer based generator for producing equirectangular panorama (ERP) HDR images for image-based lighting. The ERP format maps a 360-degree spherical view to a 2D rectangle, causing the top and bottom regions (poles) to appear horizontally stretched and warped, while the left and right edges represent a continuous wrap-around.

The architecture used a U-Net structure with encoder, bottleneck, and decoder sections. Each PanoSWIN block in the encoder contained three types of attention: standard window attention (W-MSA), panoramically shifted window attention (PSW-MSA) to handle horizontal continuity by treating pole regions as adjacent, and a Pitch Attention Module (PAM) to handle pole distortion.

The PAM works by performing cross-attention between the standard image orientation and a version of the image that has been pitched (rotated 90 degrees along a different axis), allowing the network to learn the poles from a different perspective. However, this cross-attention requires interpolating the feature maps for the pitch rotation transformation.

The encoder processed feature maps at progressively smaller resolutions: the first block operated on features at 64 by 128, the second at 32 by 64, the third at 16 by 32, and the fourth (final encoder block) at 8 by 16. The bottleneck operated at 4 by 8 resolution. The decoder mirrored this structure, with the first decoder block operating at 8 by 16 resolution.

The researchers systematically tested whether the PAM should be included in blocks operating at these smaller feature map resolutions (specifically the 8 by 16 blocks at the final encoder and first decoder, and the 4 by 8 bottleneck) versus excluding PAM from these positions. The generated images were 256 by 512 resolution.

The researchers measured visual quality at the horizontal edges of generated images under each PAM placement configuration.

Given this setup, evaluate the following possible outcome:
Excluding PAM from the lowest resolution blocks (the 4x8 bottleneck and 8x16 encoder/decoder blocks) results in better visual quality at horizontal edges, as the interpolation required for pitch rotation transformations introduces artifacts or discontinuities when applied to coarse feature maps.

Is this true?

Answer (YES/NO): YES